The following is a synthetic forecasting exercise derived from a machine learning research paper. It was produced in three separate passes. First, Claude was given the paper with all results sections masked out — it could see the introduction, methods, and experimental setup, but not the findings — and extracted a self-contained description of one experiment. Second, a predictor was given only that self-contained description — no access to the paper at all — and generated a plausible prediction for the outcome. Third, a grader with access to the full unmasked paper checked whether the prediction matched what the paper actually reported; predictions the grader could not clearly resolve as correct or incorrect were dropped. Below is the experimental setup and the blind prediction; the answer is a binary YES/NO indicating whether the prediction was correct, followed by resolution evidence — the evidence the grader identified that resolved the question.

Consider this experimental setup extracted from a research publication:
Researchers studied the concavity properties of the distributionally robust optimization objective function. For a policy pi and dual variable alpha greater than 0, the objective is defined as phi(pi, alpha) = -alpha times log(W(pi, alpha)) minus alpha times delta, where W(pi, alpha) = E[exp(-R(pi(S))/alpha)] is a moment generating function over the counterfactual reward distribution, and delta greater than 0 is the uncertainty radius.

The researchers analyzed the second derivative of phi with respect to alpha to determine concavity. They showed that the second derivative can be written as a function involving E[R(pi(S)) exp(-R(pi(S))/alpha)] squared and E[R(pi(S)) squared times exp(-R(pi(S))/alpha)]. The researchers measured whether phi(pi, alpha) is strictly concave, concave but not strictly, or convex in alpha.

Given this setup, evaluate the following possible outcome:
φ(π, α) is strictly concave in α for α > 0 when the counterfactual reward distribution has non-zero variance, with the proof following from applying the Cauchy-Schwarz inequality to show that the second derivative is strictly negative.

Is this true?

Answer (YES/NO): YES